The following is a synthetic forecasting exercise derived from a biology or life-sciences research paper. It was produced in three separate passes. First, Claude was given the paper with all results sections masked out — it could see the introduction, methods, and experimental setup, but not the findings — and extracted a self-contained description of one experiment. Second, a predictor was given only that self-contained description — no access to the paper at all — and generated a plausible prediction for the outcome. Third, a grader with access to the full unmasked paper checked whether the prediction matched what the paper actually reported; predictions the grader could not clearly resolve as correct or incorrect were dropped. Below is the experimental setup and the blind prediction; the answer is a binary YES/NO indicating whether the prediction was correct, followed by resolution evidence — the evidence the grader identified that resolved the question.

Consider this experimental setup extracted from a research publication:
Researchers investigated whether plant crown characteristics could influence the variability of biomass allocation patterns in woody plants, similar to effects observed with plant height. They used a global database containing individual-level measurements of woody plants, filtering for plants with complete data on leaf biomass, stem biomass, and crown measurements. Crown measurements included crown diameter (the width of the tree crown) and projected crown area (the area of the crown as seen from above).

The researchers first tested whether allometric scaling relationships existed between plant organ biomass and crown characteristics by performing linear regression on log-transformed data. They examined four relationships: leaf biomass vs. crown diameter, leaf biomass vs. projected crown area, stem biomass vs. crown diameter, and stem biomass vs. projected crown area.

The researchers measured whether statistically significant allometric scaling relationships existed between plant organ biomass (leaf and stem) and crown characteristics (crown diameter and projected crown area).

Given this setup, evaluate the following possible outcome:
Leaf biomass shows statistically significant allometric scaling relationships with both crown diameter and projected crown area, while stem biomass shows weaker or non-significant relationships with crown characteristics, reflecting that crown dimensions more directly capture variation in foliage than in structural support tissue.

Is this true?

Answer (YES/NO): NO